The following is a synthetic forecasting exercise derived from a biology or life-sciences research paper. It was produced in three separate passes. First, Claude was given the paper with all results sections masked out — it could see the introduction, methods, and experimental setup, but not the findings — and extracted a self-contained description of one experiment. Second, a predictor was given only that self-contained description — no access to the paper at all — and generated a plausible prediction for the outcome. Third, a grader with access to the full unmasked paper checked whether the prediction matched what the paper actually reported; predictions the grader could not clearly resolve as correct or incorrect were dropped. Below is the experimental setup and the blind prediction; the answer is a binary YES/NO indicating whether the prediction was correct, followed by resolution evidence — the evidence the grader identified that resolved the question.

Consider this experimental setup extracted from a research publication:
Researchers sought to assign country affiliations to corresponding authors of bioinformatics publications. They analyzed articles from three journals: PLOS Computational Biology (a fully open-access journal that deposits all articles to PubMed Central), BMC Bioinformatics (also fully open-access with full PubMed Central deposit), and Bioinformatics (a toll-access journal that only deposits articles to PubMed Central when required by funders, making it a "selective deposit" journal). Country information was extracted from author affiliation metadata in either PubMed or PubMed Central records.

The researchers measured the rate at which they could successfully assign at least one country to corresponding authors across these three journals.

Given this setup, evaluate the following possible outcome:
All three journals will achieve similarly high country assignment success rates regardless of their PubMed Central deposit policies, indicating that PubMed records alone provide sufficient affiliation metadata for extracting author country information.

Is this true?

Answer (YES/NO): NO